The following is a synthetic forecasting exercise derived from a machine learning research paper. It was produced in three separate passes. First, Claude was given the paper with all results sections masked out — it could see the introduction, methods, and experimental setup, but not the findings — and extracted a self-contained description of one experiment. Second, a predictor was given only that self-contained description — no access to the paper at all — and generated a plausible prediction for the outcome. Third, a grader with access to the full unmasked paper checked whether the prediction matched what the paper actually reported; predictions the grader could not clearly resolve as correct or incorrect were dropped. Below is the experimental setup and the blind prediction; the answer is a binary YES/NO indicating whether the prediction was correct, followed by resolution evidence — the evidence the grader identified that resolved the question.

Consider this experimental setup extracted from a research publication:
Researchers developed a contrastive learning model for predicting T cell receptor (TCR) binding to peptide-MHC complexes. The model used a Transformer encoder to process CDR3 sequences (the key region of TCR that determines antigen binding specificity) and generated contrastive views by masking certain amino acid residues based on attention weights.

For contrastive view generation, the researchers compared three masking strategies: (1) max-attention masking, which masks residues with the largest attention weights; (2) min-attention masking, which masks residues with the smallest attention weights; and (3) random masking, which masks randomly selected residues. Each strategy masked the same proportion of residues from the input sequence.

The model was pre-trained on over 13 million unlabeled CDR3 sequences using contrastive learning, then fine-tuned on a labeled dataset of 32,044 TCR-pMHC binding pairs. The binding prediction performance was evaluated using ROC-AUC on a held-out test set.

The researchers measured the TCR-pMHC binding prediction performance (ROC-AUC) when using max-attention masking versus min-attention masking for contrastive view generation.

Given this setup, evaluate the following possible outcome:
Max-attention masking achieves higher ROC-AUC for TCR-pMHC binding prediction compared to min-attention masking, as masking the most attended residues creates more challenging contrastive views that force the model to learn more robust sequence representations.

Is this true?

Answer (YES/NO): NO